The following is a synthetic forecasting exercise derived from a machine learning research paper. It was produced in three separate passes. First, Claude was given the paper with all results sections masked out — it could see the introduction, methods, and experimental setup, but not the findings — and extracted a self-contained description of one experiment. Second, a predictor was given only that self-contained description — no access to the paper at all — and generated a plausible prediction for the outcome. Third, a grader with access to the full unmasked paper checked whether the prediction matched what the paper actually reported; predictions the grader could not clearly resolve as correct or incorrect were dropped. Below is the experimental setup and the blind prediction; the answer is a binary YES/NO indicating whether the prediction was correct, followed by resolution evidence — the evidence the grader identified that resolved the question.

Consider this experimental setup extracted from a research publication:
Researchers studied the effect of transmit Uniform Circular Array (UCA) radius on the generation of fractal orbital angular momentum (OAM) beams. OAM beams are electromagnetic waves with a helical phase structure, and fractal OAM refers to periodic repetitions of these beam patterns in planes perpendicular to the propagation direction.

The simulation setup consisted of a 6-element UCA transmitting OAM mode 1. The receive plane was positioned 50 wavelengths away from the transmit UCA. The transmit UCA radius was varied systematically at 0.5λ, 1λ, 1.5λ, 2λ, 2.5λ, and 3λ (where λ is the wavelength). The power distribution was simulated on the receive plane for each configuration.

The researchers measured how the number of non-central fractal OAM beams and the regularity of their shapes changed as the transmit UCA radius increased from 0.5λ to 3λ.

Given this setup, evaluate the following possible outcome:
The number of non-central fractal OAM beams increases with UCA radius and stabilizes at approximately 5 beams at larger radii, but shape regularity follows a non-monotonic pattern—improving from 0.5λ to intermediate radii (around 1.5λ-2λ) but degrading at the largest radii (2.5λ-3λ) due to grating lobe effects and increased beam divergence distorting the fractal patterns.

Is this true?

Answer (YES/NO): NO